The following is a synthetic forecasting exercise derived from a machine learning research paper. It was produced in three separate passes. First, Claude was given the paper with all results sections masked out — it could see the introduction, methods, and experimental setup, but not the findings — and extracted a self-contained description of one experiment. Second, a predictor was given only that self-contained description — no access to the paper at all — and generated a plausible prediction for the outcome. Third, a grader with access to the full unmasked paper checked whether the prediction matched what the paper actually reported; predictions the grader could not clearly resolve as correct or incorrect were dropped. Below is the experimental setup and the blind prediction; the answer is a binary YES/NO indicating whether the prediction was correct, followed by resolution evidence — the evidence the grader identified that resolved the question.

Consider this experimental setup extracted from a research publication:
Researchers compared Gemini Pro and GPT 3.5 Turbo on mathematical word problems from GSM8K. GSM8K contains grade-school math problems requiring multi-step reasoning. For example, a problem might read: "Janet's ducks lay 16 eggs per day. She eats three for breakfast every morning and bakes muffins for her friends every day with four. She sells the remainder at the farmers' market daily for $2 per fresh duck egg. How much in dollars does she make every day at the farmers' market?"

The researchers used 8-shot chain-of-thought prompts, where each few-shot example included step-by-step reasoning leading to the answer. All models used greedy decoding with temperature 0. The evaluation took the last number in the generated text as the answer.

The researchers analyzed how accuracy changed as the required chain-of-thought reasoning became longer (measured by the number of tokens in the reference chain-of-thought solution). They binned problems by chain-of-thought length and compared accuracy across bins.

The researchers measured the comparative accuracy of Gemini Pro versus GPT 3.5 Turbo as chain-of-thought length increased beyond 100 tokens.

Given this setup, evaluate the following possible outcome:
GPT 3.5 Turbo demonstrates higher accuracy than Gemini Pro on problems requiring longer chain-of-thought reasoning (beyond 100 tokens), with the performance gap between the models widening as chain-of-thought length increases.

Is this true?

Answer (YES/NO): NO